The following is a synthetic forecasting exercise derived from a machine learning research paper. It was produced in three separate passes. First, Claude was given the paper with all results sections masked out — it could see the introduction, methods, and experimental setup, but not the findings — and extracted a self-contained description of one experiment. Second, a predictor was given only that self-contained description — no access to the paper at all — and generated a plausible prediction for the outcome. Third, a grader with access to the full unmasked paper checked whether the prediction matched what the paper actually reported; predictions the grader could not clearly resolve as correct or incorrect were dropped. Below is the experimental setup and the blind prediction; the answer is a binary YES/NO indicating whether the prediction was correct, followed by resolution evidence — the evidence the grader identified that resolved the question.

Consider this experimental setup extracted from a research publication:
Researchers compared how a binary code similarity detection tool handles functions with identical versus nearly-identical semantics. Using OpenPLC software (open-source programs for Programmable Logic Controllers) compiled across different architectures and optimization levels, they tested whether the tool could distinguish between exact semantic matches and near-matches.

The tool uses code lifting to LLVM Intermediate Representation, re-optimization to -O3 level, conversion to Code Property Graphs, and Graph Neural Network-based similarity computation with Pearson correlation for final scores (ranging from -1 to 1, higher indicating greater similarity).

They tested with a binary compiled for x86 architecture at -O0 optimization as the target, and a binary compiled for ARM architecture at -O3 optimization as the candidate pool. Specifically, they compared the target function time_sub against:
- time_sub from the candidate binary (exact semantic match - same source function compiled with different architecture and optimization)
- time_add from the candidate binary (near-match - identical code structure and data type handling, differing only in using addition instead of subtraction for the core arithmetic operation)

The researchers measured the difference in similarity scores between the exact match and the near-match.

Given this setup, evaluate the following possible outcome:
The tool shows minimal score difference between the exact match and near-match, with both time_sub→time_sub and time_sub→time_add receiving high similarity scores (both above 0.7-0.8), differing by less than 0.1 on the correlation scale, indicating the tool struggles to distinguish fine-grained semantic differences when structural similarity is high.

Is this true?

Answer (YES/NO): YES